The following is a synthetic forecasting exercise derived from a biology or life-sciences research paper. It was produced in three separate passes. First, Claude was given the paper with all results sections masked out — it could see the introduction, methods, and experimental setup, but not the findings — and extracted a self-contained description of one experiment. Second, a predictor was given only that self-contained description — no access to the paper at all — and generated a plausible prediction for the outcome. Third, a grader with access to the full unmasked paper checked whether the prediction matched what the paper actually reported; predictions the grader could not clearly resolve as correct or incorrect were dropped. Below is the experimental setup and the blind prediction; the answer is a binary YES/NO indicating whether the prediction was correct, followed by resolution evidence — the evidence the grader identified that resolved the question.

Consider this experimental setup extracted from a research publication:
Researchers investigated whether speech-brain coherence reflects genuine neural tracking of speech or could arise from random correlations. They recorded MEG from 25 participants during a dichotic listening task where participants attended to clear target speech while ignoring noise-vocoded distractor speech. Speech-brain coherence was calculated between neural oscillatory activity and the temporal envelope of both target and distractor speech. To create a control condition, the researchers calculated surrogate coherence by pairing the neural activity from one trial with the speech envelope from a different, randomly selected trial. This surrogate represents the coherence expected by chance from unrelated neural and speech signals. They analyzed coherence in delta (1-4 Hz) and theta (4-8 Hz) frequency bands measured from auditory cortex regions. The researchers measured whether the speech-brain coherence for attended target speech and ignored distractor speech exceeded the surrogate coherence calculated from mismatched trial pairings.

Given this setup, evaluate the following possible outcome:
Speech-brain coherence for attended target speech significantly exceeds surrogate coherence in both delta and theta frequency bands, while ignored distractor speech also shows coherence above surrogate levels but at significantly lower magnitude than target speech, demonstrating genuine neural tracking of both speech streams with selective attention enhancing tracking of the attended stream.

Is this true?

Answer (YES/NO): YES